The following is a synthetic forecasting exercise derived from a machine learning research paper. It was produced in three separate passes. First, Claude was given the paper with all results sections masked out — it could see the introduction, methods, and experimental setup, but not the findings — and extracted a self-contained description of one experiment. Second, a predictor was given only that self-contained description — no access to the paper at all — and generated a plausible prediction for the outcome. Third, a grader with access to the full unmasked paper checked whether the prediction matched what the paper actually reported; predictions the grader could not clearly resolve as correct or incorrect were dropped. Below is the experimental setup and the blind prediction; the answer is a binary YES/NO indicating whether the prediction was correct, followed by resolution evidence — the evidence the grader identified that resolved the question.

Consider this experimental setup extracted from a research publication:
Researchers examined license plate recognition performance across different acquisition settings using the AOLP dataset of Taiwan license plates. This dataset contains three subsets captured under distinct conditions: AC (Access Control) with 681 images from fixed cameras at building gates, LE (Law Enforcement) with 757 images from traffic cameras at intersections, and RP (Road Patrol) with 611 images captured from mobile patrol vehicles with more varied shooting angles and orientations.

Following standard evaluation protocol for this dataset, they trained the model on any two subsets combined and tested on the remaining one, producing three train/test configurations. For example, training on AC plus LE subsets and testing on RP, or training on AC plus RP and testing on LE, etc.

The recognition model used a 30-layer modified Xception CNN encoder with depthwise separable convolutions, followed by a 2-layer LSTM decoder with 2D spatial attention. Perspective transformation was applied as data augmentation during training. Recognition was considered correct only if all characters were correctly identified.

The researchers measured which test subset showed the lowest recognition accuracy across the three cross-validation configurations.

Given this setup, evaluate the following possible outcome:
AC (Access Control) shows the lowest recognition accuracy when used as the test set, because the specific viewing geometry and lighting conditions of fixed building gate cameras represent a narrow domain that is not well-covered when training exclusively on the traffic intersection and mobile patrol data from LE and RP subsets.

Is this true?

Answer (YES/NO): NO